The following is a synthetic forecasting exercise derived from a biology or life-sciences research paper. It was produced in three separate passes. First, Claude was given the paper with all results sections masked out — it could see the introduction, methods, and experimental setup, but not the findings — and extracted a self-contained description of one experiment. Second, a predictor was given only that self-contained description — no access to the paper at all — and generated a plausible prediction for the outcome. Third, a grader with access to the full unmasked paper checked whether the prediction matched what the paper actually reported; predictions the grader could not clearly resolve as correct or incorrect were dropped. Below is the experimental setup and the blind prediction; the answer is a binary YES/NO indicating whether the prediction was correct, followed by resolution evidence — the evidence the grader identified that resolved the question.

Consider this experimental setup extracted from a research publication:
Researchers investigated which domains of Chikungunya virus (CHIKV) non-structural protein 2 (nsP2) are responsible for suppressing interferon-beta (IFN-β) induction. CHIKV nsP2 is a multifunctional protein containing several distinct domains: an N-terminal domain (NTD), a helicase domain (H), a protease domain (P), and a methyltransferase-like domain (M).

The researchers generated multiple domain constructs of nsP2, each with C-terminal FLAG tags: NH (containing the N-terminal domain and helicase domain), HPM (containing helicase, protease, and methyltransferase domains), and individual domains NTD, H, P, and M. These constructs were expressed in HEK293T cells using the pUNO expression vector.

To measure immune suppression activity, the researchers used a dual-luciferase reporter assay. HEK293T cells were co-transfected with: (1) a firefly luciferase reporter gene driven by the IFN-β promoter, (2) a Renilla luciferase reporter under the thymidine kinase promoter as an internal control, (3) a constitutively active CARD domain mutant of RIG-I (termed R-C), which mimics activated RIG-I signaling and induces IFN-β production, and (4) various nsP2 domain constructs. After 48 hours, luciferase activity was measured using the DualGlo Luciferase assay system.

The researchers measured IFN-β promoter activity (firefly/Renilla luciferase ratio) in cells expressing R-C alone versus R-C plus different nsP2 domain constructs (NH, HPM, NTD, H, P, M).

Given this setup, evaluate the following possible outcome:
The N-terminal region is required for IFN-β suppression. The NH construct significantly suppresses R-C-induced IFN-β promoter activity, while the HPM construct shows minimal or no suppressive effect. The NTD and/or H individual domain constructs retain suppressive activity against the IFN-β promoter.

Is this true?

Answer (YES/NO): NO